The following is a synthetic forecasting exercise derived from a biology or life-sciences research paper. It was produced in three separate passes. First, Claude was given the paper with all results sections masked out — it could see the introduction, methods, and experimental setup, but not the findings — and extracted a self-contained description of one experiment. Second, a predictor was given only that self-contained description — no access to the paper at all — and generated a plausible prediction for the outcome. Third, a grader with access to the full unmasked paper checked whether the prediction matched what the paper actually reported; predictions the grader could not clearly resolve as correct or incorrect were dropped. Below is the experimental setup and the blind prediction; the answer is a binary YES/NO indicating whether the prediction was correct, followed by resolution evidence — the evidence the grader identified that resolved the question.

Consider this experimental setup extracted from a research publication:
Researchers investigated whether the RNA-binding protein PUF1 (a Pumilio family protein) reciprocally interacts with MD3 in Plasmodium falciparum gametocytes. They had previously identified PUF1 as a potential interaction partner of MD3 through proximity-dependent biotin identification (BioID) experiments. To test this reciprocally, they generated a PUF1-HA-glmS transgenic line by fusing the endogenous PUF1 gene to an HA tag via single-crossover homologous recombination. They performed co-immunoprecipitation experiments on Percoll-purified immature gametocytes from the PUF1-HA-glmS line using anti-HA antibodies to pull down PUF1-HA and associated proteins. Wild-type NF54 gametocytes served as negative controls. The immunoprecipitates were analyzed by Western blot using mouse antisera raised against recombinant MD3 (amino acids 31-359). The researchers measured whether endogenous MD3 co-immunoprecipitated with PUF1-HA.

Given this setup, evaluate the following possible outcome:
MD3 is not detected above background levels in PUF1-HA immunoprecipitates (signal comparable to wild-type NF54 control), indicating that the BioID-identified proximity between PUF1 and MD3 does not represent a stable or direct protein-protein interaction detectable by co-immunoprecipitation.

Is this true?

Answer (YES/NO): NO